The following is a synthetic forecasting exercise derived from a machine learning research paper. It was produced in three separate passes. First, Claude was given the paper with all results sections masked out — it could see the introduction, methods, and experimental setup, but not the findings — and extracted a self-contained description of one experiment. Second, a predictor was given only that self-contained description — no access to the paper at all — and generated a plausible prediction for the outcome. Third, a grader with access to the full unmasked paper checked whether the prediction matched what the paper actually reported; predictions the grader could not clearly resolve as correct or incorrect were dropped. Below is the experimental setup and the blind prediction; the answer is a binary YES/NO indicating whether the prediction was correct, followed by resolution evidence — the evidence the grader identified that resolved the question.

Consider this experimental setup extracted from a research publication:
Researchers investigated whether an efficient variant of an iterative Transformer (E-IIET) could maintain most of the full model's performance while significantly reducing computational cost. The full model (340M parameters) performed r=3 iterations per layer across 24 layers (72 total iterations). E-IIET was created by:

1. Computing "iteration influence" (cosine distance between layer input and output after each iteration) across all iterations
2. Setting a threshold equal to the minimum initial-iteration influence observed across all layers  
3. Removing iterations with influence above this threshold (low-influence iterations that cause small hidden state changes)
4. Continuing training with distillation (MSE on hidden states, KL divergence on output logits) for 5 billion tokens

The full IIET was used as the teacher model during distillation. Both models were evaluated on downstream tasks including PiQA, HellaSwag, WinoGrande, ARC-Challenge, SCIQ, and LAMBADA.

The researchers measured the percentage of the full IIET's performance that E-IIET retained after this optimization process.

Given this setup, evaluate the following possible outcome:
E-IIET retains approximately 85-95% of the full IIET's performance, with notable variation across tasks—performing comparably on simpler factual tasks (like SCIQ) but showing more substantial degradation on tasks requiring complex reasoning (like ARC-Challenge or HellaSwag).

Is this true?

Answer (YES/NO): NO